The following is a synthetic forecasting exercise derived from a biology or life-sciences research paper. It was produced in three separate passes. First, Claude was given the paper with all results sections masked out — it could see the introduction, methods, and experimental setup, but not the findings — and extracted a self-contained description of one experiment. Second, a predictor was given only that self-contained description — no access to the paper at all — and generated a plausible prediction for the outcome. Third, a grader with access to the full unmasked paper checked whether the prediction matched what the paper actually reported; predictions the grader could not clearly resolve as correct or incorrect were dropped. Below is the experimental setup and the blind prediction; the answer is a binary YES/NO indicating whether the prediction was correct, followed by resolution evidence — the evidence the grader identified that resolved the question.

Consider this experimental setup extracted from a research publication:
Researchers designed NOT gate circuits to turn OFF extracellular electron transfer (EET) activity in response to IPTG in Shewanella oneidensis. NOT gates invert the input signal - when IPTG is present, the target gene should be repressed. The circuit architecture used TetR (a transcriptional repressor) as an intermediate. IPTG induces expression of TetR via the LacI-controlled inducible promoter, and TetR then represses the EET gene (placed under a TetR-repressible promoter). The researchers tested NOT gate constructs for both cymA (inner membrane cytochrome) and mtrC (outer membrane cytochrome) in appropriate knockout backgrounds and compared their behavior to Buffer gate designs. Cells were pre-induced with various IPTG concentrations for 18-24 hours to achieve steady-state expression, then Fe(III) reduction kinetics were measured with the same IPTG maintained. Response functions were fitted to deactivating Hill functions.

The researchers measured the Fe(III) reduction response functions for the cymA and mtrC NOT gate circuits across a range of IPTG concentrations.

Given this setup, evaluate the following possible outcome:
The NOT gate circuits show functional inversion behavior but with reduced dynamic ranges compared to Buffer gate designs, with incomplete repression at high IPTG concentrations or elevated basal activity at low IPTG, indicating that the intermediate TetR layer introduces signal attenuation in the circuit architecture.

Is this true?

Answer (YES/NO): NO